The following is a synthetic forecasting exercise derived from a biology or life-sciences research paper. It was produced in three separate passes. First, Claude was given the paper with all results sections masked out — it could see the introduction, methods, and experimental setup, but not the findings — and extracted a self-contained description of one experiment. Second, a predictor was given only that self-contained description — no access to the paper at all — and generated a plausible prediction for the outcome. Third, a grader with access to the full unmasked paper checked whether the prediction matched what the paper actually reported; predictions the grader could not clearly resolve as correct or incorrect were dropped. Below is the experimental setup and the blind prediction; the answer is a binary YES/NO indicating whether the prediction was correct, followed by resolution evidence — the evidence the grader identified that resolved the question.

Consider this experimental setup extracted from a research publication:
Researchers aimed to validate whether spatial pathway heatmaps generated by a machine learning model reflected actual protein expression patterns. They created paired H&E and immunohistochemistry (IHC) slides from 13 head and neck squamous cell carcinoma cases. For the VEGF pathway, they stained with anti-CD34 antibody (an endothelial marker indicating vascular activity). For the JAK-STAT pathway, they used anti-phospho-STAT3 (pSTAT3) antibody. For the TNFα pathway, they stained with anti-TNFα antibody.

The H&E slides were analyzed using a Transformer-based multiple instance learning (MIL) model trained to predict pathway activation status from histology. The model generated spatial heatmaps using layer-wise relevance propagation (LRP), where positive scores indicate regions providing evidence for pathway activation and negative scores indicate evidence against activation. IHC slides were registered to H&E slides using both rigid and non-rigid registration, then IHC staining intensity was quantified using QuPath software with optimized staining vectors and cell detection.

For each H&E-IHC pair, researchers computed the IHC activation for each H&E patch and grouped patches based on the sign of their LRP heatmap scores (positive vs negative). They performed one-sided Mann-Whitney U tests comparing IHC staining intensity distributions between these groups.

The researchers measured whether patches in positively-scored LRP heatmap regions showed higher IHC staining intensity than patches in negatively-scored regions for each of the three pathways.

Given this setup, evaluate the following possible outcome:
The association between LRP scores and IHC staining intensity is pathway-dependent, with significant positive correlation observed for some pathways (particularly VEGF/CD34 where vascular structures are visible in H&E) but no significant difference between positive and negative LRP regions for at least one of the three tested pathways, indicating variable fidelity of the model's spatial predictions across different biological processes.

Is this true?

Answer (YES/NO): NO